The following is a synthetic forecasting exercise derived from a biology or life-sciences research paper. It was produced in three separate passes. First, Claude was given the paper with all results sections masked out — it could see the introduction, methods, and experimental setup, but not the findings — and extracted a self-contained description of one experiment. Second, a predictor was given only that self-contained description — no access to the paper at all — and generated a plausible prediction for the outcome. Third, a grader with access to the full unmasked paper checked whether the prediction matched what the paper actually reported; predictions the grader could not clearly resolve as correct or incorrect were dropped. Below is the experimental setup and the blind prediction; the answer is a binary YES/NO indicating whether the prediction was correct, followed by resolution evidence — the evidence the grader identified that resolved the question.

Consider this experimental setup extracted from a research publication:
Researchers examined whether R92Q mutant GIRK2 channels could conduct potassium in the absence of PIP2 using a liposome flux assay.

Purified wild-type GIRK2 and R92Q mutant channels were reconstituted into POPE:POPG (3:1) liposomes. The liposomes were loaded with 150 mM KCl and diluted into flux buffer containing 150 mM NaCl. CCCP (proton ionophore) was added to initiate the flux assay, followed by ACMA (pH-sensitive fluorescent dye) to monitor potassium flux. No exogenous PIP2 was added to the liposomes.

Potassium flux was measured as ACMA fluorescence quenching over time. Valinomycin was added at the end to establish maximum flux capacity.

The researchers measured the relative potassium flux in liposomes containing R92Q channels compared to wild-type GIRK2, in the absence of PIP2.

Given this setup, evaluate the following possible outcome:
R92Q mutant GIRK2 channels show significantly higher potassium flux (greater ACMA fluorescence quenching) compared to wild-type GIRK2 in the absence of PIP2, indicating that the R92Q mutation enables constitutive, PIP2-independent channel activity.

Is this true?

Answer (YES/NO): YES